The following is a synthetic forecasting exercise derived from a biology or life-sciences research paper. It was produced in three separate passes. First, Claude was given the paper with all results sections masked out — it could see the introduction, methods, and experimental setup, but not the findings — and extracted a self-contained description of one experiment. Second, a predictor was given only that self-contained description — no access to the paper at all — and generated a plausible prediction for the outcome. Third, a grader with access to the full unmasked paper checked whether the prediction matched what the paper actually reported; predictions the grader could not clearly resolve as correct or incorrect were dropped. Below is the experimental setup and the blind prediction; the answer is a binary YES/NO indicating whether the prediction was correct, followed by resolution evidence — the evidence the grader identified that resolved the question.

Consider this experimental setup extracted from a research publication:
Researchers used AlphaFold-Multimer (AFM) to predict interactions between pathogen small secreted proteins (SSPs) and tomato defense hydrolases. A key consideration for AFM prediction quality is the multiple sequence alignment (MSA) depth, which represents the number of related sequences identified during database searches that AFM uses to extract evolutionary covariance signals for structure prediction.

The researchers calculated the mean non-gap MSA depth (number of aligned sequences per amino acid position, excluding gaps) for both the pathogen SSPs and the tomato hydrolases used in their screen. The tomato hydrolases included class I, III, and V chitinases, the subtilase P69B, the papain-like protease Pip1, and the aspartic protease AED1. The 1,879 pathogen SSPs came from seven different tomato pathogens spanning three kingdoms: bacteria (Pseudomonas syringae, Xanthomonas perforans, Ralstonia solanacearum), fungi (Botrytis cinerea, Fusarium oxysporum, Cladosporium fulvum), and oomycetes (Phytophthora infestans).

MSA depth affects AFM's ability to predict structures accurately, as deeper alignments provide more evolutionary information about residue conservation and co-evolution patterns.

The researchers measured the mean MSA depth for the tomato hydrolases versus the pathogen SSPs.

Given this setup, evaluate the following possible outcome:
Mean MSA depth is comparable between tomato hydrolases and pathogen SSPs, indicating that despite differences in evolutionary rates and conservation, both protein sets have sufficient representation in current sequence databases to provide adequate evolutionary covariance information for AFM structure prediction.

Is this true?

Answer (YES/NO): NO